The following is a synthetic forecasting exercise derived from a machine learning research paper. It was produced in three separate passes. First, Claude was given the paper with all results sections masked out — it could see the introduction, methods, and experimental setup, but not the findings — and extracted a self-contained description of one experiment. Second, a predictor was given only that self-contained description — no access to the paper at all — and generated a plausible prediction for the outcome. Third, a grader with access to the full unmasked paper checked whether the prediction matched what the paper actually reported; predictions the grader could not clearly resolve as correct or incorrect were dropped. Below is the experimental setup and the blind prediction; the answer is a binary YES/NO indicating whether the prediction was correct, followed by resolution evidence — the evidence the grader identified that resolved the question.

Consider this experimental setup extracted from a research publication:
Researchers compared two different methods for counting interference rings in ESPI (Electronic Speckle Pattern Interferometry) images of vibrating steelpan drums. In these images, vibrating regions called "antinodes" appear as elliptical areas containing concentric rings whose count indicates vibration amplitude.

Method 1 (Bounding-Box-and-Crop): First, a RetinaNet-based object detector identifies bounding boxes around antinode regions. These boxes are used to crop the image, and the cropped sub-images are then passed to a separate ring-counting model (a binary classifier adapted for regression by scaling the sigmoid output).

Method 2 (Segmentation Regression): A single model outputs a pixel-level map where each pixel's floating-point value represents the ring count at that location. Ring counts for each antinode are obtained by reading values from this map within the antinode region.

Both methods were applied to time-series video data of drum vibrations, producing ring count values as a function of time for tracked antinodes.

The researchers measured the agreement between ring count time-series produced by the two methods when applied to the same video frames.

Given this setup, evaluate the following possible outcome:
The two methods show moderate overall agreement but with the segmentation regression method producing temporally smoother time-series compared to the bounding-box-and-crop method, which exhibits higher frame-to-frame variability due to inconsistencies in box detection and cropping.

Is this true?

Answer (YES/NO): NO